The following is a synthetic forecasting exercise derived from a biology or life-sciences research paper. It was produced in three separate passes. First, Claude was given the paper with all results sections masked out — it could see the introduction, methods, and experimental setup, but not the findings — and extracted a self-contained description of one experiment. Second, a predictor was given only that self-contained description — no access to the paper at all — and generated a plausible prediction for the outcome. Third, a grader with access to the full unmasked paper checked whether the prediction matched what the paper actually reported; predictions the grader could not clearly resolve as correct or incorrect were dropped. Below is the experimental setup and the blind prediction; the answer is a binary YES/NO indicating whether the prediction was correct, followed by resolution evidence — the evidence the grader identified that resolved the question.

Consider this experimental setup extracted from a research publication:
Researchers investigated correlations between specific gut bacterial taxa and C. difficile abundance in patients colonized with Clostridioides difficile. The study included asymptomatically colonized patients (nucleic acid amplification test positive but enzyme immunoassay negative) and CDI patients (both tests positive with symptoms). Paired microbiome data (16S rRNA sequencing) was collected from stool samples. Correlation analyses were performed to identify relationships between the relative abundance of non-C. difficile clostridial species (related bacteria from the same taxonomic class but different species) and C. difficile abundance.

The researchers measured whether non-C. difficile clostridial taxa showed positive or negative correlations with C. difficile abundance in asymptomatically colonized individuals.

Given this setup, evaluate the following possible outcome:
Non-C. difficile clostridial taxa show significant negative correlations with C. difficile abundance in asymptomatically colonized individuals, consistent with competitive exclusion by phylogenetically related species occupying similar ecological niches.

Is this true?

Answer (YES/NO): YES